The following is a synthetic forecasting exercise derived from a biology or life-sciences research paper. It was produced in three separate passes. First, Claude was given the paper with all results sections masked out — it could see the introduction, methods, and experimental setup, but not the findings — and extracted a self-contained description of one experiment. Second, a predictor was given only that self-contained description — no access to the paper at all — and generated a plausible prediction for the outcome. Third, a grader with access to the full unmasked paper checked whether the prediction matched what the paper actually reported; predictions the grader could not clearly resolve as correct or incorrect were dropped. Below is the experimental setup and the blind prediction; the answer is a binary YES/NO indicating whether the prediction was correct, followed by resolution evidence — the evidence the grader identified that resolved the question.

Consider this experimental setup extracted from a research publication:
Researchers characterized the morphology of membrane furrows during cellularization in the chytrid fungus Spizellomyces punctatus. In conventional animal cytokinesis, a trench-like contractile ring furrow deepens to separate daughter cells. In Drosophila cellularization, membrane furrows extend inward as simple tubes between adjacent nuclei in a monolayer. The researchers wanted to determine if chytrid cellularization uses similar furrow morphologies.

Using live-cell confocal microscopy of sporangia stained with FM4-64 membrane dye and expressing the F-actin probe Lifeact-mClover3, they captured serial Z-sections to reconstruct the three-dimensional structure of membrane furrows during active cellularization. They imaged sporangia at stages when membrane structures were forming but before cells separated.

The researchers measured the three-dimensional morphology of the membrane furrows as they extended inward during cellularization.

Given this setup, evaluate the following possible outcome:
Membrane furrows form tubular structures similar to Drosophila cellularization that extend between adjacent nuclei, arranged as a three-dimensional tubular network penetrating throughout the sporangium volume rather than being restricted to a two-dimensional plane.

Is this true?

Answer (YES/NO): NO